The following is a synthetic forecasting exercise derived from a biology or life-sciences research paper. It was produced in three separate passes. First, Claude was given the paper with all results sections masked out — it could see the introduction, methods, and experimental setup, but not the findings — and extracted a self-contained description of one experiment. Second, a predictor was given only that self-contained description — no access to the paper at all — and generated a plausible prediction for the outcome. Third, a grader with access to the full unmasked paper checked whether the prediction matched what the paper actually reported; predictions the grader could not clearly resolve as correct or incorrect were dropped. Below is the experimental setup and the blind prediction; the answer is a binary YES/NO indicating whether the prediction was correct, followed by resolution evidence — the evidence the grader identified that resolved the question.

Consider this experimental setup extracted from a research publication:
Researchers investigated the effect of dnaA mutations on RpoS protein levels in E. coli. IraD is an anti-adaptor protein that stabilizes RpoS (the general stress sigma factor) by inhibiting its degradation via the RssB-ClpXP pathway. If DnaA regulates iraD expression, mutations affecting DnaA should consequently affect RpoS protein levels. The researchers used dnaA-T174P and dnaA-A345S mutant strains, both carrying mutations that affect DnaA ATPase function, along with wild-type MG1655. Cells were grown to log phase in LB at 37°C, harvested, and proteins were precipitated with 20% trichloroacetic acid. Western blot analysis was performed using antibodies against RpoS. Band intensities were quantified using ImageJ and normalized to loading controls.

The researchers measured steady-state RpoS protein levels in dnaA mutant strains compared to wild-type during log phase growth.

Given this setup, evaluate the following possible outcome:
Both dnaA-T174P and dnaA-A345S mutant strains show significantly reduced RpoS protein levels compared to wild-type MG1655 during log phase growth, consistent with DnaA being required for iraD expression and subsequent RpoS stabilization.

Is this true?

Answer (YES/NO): NO